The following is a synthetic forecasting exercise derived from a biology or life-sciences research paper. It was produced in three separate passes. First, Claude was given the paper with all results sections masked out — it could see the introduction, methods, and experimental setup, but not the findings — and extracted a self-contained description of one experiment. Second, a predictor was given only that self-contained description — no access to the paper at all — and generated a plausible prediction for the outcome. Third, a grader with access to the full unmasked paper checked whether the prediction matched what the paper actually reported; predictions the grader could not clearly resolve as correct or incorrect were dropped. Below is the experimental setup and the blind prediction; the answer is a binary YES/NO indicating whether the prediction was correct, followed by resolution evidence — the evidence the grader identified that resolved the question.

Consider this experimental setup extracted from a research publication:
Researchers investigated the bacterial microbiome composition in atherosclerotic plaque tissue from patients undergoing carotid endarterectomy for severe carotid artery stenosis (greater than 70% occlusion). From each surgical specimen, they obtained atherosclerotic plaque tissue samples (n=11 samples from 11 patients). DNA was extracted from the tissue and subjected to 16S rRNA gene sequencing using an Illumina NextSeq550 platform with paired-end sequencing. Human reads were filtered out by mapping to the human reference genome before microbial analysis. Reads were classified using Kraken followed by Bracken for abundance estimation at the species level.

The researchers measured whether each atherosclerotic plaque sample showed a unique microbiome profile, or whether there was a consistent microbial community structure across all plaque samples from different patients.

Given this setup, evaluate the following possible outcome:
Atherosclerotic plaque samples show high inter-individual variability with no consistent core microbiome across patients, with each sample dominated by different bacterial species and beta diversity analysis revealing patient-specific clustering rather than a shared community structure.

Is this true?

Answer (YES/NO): NO